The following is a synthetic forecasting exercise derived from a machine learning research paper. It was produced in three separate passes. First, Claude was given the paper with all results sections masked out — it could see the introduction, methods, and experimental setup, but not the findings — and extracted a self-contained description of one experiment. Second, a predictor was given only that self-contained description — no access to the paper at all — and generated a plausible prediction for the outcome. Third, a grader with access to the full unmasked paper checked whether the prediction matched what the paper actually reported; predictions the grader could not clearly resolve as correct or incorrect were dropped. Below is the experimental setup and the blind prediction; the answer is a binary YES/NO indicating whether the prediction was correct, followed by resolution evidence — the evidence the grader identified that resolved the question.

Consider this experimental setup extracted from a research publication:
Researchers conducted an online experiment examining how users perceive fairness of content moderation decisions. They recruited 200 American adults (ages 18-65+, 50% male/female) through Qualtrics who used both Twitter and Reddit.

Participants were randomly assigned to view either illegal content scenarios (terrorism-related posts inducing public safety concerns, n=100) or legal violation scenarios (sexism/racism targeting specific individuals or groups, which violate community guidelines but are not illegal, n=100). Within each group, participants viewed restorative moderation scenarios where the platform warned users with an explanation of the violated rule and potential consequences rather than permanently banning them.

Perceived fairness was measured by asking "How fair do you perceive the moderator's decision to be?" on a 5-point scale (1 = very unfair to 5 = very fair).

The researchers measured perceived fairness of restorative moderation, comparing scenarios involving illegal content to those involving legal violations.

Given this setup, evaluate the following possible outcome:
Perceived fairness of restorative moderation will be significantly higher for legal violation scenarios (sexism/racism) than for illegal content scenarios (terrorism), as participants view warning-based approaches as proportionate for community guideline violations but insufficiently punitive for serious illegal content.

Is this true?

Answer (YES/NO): NO